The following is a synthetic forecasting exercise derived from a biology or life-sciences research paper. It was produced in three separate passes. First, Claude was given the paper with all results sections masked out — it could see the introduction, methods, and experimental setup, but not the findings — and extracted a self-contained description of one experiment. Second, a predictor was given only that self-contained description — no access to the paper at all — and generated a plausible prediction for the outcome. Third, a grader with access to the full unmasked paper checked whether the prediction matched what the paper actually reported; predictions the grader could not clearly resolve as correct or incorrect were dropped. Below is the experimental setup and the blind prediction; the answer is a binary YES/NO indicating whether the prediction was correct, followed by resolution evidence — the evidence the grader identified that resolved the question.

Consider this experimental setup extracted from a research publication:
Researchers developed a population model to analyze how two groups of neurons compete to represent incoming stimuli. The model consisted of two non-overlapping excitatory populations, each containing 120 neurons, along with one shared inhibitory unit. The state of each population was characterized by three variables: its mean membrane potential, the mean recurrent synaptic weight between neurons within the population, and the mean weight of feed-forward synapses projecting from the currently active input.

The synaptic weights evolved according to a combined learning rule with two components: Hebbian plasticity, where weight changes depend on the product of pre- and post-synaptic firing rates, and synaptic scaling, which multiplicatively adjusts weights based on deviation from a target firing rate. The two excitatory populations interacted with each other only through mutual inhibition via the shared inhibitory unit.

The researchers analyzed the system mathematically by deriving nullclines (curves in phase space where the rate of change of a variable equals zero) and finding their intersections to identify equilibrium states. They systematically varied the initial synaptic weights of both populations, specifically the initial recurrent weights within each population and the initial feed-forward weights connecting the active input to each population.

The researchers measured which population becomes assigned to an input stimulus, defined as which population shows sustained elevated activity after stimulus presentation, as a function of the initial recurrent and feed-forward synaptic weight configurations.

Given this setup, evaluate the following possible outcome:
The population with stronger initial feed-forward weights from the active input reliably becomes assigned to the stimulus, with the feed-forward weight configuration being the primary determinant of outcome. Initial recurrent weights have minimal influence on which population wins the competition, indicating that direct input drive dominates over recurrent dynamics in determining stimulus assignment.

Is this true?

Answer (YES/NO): NO